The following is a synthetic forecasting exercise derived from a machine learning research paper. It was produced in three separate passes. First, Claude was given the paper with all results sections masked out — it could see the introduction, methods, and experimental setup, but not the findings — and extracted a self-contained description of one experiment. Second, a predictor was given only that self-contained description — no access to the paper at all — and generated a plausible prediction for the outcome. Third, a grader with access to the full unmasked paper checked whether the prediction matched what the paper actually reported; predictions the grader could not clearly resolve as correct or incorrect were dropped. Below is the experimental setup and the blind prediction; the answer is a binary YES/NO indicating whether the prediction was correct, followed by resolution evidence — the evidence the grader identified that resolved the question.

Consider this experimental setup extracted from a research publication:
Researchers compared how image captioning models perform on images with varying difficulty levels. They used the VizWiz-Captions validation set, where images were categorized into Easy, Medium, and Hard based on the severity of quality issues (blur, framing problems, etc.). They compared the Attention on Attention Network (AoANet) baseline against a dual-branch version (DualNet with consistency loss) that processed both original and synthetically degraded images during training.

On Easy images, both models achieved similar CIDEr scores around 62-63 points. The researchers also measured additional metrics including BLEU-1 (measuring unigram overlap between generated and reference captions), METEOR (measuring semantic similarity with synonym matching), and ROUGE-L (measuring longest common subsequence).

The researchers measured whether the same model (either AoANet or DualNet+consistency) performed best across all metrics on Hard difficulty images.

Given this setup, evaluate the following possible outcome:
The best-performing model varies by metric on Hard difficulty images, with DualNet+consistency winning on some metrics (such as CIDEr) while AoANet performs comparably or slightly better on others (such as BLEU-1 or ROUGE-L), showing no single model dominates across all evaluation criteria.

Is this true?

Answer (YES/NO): NO